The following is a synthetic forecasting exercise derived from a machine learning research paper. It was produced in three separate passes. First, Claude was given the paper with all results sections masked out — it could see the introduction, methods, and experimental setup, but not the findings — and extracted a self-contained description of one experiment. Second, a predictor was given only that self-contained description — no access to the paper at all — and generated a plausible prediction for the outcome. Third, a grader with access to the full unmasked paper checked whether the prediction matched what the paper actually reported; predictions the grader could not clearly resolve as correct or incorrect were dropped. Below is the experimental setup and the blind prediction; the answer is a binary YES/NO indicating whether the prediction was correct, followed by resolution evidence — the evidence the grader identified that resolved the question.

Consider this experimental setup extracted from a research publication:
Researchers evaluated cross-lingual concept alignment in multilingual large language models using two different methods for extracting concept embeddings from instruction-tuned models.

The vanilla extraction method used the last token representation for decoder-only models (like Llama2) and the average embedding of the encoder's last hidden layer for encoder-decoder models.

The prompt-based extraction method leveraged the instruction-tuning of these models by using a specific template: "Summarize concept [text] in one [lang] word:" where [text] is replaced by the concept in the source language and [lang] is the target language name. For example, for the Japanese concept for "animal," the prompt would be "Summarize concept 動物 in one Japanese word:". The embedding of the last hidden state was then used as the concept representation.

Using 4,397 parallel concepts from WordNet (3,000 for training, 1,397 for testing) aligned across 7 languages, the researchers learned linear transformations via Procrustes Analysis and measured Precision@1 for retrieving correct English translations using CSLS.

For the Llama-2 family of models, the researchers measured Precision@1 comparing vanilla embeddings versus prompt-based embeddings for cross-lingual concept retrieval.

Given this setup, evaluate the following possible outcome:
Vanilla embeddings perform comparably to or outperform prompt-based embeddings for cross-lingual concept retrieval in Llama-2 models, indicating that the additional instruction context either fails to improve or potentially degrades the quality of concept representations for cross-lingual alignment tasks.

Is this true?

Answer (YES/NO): NO